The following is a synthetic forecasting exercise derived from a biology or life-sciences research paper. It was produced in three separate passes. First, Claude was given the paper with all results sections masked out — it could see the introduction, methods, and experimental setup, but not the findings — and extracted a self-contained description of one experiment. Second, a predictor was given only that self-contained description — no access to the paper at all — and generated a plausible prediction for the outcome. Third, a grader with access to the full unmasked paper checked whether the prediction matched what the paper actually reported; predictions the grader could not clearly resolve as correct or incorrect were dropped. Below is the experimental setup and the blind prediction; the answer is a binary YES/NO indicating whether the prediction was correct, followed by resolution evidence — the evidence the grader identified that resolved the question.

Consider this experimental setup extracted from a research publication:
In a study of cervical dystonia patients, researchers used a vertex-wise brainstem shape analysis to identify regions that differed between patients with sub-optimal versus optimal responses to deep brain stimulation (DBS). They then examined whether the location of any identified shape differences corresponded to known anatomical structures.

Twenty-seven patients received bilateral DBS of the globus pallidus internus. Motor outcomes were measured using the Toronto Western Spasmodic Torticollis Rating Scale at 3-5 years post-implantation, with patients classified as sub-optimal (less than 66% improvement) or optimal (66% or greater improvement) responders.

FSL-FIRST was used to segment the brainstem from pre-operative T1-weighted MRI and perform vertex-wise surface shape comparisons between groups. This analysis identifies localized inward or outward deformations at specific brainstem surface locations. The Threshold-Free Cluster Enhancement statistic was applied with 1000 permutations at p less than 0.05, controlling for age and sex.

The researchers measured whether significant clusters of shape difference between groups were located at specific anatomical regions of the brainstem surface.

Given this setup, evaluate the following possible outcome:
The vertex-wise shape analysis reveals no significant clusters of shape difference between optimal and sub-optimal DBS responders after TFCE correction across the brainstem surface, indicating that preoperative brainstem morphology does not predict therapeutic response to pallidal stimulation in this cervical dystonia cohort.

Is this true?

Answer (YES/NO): NO